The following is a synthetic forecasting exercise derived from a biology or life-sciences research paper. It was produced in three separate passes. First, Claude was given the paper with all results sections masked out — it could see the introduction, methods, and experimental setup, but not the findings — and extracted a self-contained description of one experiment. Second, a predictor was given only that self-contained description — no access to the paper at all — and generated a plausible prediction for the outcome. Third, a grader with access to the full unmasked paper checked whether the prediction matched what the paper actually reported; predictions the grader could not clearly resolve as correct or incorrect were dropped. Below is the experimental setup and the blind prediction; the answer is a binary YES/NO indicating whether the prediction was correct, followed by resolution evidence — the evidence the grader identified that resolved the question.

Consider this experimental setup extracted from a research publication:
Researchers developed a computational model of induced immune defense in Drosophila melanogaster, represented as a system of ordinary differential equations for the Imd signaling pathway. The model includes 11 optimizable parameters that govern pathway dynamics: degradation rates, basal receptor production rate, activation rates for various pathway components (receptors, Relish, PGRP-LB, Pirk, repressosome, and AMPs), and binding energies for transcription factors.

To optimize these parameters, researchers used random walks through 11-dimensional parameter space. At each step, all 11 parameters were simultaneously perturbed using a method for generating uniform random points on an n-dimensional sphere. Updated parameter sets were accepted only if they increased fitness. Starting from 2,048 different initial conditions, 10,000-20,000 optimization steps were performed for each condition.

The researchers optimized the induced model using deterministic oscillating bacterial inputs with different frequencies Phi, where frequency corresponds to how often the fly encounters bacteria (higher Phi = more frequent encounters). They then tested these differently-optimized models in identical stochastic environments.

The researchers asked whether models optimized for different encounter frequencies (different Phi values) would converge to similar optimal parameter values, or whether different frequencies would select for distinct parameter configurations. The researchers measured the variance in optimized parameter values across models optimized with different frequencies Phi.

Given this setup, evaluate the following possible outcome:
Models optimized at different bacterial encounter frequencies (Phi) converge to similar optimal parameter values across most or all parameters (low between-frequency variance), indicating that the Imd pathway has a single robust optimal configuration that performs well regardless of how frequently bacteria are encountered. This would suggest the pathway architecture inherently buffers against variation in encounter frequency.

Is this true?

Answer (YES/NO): NO